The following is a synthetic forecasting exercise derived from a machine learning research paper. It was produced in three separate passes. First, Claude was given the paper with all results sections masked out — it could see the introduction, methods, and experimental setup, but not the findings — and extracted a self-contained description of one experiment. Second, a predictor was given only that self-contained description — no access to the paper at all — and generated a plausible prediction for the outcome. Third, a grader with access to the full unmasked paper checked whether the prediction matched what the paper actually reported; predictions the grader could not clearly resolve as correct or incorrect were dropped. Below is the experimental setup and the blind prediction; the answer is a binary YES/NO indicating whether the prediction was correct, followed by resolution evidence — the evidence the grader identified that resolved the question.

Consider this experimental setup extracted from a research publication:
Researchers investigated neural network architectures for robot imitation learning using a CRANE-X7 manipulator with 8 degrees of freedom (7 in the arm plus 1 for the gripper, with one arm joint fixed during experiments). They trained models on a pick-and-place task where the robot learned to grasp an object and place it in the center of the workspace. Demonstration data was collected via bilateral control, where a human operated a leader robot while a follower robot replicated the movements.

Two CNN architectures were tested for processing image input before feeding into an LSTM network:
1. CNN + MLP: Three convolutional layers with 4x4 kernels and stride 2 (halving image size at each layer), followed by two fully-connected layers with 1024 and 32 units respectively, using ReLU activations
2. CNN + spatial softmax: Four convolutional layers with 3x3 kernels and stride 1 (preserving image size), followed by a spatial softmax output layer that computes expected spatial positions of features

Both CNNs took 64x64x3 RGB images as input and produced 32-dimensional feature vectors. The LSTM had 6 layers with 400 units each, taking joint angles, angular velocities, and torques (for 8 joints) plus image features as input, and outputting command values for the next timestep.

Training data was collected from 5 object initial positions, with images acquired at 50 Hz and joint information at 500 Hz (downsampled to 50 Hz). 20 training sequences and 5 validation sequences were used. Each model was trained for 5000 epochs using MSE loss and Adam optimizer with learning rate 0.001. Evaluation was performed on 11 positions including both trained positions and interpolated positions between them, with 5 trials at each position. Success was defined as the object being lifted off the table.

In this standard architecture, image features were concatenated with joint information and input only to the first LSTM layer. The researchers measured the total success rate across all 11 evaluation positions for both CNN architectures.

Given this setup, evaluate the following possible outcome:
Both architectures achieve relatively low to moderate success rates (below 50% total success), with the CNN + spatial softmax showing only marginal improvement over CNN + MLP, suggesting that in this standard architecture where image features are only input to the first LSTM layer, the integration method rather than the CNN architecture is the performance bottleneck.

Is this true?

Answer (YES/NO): NO